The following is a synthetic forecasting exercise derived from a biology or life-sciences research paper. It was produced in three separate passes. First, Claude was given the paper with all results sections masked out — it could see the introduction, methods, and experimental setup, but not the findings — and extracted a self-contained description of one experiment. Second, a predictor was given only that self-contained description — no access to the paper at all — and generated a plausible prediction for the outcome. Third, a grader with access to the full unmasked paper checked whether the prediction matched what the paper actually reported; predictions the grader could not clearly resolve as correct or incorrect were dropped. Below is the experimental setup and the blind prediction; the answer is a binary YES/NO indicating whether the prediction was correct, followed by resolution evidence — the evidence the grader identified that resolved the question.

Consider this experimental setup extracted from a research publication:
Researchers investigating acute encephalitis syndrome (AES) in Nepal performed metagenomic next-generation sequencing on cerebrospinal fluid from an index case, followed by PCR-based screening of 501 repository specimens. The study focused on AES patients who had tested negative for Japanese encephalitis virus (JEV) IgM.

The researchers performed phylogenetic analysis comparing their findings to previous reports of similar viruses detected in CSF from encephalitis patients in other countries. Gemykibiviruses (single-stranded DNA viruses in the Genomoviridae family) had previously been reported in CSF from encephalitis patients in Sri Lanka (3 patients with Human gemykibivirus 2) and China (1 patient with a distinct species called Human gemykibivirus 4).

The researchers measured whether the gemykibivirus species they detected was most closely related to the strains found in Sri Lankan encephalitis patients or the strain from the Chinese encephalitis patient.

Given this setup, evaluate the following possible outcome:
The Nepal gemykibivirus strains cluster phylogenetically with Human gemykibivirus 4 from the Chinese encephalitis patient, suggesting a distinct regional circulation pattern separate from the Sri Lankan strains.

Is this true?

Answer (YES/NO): NO